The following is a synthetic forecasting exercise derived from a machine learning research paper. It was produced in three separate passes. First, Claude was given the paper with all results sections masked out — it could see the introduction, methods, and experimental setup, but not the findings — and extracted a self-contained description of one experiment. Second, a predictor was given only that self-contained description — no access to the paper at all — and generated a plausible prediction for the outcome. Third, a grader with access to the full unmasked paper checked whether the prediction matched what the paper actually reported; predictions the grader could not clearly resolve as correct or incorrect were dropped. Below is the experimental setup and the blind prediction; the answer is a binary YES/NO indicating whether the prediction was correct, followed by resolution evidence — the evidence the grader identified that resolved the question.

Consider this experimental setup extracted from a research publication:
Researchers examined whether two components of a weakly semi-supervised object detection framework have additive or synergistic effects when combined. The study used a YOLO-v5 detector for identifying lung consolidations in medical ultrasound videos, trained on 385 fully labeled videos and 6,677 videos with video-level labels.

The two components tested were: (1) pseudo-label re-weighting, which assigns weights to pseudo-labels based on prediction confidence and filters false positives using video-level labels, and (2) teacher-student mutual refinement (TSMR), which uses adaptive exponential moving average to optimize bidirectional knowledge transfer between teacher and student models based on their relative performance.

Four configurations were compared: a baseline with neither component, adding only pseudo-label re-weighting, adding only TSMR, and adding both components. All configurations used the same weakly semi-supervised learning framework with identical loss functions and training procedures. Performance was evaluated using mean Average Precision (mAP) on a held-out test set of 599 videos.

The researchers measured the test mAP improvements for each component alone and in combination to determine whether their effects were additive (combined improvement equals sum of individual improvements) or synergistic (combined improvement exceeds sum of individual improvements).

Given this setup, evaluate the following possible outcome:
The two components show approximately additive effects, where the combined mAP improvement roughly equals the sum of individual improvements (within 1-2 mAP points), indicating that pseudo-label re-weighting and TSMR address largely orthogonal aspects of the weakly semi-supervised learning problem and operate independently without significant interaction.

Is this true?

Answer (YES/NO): YES